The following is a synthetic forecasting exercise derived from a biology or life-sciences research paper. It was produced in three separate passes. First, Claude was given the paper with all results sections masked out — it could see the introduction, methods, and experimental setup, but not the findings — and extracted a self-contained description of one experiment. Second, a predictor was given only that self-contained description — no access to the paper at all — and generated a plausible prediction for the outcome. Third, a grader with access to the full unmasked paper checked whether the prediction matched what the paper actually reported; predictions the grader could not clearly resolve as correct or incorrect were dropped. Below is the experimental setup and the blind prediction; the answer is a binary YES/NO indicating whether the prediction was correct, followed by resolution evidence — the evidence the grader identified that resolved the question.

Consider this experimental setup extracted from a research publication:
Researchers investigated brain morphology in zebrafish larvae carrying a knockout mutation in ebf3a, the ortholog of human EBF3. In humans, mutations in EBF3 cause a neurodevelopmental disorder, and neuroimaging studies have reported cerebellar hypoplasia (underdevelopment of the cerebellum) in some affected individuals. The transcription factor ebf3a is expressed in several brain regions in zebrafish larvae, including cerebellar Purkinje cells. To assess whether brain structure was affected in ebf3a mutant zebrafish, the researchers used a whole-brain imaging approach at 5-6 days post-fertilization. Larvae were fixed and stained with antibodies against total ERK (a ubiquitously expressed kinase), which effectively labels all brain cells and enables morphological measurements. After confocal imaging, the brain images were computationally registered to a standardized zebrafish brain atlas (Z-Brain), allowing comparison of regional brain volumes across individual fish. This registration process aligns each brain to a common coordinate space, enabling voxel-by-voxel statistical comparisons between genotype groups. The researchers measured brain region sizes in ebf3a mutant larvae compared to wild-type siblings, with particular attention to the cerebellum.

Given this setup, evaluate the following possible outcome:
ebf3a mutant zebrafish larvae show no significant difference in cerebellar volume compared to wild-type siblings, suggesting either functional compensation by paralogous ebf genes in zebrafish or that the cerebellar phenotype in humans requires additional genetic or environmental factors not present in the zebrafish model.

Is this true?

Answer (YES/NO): NO